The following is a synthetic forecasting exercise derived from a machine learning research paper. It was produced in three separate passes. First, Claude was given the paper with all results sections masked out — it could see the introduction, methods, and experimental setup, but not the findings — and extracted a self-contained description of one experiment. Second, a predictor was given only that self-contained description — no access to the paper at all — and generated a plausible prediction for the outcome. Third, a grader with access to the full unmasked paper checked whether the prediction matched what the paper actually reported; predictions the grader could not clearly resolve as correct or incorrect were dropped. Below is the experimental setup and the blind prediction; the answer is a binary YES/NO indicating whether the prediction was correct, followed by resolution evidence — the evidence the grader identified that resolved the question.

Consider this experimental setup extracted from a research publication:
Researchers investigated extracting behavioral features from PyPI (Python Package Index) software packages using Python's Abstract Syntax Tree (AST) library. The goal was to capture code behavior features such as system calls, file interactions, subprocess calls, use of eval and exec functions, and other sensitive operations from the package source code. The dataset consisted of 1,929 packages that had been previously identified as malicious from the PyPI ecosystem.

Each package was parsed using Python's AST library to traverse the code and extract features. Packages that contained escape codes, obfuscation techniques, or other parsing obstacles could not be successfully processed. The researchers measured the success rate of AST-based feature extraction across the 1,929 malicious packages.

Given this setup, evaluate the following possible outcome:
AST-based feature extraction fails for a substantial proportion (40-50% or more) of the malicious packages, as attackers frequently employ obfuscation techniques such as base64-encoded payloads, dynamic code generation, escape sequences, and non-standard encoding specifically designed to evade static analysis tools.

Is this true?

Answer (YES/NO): NO